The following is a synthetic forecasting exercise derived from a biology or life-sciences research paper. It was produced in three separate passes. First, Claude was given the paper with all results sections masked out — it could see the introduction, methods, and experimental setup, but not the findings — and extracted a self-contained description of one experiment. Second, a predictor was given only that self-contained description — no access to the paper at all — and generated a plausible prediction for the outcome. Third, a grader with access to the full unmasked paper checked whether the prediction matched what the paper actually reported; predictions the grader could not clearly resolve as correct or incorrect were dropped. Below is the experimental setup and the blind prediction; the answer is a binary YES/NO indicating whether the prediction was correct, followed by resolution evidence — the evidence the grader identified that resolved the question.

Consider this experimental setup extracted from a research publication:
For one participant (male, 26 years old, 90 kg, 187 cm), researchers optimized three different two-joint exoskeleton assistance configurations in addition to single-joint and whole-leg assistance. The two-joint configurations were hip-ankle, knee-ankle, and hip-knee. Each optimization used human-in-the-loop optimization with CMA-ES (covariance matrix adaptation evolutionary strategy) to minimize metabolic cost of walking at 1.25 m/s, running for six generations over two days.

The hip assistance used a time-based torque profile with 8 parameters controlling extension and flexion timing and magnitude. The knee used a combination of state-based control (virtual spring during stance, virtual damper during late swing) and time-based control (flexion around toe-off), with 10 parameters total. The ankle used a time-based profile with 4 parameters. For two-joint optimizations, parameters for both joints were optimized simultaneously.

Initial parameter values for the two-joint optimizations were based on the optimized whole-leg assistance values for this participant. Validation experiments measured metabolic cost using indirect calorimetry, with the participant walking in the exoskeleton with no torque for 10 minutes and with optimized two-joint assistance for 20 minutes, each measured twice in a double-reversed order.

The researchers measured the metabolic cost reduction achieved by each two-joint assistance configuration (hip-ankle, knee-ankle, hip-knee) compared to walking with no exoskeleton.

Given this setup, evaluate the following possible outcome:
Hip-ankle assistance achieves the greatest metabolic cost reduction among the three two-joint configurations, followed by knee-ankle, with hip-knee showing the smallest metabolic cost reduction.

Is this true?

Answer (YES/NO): YES